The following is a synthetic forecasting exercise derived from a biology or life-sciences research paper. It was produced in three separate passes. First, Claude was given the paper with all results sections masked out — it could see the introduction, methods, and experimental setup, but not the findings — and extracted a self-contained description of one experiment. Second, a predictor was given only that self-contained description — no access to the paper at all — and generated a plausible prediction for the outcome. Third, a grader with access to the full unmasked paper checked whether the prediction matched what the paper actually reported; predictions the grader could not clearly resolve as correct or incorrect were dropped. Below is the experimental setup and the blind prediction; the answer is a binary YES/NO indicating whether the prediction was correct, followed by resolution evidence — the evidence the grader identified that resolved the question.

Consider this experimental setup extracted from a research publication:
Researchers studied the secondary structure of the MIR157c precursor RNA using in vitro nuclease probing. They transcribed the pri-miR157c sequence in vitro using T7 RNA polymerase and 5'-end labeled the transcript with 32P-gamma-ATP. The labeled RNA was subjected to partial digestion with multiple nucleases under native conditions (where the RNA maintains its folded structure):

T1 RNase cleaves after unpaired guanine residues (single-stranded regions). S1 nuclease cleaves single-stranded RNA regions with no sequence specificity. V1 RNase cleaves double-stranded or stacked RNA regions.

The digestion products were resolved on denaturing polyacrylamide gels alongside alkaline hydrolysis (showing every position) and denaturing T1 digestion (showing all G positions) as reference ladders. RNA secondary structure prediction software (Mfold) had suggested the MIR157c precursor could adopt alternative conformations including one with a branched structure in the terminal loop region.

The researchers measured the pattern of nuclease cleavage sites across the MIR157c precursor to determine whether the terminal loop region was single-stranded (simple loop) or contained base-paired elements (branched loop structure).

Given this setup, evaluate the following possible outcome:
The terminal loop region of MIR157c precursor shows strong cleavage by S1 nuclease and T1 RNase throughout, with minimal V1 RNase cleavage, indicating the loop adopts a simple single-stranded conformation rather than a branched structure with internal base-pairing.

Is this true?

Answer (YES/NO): NO